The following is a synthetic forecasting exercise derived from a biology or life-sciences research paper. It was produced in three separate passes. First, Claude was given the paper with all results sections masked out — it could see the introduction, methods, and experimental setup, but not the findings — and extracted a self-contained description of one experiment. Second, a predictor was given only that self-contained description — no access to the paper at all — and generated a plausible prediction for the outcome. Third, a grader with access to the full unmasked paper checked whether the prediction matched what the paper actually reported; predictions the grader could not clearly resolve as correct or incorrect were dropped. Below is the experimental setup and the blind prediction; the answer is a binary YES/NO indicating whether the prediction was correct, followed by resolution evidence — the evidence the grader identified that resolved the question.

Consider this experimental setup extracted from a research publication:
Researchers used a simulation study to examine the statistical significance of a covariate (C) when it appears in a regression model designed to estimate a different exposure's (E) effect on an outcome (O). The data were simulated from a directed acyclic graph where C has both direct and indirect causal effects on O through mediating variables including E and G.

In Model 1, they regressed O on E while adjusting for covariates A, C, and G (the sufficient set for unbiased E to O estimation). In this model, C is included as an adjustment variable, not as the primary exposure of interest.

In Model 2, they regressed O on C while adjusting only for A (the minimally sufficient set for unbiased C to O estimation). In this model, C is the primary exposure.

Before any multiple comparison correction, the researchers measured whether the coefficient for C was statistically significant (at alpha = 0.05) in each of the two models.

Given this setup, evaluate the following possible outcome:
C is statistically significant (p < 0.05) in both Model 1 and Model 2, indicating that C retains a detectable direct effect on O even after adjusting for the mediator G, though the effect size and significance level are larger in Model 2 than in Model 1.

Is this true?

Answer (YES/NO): NO